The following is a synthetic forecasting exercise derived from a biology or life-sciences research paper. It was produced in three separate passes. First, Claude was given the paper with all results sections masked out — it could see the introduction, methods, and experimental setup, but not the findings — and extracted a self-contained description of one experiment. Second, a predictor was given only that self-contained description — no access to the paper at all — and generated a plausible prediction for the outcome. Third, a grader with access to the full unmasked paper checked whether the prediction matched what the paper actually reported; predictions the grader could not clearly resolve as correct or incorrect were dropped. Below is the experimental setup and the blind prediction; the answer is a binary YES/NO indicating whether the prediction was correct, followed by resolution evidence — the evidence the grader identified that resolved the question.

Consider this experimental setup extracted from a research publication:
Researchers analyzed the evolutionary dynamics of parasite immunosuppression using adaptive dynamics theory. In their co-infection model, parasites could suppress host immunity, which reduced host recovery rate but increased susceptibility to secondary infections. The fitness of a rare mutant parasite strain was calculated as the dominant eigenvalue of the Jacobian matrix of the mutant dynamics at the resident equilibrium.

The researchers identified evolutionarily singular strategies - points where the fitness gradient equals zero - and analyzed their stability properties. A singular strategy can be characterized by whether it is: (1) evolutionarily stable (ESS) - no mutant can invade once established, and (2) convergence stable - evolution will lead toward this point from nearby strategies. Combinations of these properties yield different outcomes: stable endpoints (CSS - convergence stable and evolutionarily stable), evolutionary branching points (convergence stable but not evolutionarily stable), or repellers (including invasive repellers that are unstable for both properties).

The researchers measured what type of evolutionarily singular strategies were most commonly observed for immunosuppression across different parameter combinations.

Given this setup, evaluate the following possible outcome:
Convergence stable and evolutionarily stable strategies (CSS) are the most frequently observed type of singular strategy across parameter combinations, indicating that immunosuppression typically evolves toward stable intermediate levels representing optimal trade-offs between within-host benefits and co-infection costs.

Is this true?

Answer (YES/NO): NO